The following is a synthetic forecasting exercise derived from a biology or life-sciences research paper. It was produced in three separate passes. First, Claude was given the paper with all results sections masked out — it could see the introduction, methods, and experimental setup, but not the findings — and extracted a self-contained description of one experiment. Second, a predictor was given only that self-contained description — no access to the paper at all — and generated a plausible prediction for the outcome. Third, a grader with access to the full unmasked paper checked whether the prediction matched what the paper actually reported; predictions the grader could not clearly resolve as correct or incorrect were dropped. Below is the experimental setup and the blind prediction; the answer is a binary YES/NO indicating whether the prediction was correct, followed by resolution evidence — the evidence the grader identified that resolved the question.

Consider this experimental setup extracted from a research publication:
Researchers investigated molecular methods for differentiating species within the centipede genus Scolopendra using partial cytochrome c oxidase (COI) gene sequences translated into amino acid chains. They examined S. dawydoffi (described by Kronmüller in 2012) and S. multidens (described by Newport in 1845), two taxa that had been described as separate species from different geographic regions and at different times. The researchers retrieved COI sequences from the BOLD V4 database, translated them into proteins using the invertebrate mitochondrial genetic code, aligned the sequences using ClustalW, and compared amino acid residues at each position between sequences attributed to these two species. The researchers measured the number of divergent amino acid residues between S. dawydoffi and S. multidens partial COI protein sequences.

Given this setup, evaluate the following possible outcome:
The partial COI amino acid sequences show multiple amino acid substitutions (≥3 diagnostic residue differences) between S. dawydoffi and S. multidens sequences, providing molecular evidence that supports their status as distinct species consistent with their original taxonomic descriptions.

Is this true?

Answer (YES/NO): NO